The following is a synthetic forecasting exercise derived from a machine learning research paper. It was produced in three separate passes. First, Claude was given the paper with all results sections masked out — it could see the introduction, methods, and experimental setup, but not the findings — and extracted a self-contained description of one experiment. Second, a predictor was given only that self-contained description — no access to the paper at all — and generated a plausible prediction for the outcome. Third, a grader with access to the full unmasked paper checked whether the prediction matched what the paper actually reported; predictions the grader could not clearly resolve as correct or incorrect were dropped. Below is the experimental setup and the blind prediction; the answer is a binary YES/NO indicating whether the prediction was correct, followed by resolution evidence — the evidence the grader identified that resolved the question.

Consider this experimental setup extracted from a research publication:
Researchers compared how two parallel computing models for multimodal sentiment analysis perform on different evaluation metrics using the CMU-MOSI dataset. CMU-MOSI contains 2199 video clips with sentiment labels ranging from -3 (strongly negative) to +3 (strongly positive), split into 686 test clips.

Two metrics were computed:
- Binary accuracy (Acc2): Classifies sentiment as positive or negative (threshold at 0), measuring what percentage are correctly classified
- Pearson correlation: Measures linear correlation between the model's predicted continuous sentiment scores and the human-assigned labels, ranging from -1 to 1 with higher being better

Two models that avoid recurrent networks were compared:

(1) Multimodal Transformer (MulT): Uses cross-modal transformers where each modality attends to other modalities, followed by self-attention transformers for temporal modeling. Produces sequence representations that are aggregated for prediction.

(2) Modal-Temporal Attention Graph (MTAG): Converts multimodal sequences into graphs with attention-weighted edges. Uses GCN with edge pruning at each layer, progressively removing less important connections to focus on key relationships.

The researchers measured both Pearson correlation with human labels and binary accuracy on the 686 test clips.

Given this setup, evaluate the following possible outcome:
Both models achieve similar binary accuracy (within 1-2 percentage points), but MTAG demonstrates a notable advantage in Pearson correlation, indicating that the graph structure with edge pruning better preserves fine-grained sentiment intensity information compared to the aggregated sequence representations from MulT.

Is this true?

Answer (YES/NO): NO